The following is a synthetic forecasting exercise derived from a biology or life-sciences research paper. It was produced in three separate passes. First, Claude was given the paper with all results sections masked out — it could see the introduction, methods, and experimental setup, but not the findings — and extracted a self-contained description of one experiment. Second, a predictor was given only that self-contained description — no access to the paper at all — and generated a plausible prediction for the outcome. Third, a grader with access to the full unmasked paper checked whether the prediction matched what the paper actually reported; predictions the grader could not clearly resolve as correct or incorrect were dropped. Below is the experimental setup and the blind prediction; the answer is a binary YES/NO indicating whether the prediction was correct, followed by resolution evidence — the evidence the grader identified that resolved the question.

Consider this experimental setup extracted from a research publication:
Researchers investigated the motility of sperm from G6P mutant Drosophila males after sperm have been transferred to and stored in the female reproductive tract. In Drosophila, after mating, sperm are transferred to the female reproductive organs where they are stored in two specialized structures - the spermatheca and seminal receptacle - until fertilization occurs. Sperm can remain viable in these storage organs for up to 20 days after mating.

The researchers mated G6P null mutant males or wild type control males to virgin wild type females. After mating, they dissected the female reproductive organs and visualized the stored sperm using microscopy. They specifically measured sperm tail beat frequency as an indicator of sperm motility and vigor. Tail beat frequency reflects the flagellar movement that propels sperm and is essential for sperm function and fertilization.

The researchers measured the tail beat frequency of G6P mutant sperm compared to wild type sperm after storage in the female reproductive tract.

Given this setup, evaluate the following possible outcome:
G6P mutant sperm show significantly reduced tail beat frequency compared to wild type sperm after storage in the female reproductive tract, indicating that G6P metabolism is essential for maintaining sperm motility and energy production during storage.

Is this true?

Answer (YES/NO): YES